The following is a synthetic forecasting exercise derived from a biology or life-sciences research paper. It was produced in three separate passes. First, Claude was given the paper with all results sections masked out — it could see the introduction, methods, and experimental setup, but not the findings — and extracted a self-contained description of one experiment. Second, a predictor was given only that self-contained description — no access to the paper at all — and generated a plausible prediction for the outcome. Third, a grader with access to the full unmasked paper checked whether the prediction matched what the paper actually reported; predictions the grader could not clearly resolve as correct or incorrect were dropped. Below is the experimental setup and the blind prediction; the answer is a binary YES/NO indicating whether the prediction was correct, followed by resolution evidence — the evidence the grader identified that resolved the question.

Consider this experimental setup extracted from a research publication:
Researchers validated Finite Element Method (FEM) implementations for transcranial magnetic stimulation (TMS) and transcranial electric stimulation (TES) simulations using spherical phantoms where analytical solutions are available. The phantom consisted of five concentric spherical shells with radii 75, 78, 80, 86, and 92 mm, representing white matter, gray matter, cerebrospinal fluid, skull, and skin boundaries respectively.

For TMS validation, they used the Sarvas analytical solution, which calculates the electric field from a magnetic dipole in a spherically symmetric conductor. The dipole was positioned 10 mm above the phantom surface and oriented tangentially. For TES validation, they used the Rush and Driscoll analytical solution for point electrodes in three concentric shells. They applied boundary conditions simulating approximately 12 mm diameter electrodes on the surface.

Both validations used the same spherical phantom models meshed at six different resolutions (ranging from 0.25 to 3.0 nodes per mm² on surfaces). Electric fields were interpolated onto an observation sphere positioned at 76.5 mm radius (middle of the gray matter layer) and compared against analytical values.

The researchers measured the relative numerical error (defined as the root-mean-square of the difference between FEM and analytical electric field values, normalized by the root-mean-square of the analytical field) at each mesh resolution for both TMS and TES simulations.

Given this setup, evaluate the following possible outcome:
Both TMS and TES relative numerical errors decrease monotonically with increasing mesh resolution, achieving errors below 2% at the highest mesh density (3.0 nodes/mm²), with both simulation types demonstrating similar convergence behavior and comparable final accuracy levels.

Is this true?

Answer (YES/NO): NO